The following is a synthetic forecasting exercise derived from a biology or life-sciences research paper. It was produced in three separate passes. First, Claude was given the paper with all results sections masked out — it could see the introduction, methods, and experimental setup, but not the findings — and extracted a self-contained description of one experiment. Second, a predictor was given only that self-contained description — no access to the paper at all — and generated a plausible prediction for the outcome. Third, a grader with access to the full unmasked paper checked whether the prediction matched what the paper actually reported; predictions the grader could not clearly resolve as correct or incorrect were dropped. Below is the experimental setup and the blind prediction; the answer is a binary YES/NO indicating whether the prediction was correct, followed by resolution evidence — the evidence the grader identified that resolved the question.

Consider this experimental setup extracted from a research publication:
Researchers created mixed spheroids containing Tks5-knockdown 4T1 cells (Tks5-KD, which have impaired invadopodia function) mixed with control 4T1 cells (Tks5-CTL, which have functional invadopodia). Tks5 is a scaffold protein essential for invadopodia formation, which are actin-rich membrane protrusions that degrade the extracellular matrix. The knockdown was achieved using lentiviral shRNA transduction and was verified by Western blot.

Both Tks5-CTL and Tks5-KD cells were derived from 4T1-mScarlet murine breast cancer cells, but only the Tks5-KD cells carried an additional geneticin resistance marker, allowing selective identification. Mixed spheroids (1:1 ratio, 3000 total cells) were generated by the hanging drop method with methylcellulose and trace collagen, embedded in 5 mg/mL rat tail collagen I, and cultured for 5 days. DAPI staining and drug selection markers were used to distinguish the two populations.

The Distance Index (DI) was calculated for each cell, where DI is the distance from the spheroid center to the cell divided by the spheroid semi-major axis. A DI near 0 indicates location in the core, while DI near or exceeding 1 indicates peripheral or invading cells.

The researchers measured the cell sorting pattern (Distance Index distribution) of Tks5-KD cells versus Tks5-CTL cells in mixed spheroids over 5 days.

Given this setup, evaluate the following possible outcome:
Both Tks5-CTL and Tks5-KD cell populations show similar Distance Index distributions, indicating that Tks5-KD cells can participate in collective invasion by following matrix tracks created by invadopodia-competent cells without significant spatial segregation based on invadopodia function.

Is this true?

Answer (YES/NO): YES